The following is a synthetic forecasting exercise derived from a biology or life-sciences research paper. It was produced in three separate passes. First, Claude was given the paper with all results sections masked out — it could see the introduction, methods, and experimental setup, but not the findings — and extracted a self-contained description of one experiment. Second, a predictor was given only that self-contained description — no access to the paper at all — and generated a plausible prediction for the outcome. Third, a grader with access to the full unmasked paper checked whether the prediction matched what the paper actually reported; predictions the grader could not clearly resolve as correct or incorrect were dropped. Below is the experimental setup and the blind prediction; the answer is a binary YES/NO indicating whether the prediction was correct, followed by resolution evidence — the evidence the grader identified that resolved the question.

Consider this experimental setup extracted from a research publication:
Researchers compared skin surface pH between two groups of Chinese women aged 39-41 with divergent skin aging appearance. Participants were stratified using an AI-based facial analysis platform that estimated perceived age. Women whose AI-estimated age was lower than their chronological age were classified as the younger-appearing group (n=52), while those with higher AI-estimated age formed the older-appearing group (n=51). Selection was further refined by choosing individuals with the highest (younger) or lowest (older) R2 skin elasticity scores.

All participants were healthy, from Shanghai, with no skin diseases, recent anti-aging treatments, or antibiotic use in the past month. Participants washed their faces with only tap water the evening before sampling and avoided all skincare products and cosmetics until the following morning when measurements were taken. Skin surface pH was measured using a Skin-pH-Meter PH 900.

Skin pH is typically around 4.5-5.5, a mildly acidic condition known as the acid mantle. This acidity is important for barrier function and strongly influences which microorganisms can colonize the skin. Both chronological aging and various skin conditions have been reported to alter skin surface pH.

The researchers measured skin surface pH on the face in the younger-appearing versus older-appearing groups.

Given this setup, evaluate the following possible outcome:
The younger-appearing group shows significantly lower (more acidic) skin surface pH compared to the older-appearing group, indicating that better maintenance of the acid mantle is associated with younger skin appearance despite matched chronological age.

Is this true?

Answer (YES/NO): NO